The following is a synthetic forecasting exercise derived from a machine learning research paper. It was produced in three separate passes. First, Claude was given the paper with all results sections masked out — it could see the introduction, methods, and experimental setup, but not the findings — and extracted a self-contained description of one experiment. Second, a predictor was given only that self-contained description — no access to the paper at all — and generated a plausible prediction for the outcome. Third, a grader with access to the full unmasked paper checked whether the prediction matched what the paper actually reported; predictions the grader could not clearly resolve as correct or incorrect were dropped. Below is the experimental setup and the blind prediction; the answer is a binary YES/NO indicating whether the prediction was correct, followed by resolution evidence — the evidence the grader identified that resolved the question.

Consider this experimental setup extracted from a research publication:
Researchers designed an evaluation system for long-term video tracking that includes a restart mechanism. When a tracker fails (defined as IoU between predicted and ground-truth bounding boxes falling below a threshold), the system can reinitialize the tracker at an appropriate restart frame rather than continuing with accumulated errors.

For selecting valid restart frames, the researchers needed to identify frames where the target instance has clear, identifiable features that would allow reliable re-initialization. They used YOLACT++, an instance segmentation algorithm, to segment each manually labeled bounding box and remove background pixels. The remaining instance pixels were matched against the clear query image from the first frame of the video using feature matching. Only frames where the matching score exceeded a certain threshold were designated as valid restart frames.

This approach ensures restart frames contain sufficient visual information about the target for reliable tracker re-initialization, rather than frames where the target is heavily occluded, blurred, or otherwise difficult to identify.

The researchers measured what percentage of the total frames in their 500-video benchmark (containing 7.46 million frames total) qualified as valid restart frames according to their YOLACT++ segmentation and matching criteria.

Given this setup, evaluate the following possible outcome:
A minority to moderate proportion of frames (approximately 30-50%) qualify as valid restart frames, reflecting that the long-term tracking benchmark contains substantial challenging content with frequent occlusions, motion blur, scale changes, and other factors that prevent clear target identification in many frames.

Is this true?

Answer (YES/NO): NO